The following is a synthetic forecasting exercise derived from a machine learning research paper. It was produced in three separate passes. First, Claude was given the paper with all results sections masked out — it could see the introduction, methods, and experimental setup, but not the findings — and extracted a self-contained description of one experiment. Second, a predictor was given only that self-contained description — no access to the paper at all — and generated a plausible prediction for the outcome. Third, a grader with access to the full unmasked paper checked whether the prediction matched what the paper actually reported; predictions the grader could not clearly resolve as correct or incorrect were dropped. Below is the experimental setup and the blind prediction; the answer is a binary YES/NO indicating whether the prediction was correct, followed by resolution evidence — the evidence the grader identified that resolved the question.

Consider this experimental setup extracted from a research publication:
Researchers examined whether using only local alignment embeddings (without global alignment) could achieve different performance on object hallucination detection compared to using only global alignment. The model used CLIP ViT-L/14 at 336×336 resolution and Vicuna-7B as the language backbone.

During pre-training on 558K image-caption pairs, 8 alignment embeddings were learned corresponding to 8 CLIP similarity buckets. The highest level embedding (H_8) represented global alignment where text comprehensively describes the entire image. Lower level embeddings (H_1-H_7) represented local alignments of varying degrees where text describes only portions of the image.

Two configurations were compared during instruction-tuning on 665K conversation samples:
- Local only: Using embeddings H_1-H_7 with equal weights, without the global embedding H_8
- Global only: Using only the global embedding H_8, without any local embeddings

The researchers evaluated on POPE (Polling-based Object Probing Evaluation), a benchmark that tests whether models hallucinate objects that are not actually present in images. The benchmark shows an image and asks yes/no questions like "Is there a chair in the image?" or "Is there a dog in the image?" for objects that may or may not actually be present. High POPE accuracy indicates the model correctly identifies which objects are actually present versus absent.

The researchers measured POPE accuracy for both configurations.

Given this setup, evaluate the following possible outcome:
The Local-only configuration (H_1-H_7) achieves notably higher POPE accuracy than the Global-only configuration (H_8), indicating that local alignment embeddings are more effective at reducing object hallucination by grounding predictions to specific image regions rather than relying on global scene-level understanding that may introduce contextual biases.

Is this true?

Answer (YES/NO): NO